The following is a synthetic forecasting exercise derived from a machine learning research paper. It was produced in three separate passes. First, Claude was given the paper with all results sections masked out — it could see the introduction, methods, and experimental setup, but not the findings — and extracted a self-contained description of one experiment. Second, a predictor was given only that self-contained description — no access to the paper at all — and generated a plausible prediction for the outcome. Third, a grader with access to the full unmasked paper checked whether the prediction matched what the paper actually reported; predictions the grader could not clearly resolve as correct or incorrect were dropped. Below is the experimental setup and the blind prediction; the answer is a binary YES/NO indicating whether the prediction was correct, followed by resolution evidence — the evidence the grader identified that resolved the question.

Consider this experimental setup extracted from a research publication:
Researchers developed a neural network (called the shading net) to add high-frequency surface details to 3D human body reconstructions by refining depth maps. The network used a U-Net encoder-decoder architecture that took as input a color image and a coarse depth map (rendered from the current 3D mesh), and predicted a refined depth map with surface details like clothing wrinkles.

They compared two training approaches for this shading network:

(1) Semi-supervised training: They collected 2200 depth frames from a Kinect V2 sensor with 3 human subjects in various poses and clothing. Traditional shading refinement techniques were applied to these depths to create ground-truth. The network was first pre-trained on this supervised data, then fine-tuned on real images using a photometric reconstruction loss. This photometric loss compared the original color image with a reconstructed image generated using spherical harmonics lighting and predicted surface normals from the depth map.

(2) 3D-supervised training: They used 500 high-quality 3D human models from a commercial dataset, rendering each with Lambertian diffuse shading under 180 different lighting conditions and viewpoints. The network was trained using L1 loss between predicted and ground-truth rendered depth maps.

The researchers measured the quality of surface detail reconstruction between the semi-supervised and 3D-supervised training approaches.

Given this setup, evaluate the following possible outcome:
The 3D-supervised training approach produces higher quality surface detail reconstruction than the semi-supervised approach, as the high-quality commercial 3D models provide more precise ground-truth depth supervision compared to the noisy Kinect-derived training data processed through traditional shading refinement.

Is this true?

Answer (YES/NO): YES